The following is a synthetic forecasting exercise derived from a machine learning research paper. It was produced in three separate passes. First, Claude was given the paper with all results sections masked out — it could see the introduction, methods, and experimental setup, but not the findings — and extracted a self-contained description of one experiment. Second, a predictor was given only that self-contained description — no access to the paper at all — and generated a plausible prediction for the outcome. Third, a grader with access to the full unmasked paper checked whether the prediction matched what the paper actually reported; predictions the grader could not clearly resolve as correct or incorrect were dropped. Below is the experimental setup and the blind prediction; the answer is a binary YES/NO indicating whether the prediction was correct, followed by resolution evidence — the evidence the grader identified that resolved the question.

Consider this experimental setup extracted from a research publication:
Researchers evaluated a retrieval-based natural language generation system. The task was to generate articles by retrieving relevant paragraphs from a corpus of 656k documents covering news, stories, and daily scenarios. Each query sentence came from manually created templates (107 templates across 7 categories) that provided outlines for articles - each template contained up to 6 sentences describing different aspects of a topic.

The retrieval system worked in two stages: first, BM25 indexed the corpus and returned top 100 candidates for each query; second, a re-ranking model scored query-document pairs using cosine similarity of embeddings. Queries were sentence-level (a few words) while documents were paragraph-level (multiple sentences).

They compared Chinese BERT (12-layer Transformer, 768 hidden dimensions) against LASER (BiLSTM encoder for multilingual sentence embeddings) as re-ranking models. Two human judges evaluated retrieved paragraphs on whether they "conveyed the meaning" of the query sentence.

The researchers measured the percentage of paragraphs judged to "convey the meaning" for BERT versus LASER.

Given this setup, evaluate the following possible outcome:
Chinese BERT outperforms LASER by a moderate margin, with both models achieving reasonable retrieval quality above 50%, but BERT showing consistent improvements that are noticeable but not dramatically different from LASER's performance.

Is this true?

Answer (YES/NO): NO